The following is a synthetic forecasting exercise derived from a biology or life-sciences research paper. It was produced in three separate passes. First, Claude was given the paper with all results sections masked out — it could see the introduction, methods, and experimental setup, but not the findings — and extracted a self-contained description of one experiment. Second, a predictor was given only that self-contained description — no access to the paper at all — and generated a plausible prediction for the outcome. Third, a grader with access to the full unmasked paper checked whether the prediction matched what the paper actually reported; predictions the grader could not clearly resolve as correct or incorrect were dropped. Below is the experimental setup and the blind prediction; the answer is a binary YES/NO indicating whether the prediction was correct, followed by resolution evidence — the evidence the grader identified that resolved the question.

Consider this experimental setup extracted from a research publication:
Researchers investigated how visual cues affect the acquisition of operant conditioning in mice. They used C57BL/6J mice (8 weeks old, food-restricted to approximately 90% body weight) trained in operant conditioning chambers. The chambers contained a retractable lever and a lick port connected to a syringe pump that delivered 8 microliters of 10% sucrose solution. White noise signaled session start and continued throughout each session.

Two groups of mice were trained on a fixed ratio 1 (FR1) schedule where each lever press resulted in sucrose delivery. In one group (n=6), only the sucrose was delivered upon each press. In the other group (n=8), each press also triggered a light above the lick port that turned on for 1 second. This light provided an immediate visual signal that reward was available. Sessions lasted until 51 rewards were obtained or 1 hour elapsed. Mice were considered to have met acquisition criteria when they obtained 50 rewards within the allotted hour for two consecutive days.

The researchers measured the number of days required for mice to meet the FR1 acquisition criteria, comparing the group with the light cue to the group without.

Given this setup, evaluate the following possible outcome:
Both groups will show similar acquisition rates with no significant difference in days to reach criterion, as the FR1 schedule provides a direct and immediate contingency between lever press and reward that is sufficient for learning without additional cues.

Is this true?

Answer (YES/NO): NO